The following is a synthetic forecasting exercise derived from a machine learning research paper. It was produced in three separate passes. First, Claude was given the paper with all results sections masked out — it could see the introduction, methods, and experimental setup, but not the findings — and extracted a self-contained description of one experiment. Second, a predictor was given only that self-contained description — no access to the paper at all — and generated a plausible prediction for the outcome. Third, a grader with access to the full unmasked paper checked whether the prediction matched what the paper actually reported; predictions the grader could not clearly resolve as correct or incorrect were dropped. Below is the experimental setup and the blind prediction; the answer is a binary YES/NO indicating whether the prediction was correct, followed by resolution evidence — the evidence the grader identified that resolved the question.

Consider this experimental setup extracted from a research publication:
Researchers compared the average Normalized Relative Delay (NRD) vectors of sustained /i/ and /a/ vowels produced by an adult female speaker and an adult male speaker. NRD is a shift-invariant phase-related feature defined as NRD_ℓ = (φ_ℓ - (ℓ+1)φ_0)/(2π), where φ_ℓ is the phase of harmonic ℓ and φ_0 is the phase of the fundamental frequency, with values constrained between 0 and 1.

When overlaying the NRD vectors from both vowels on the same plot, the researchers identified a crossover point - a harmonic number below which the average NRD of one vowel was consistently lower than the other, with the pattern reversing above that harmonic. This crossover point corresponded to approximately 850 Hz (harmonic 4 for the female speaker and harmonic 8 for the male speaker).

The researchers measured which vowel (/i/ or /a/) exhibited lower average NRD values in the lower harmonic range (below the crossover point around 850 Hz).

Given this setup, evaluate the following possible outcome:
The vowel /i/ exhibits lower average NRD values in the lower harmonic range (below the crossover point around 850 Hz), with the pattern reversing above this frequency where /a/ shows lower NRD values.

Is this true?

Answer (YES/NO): YES